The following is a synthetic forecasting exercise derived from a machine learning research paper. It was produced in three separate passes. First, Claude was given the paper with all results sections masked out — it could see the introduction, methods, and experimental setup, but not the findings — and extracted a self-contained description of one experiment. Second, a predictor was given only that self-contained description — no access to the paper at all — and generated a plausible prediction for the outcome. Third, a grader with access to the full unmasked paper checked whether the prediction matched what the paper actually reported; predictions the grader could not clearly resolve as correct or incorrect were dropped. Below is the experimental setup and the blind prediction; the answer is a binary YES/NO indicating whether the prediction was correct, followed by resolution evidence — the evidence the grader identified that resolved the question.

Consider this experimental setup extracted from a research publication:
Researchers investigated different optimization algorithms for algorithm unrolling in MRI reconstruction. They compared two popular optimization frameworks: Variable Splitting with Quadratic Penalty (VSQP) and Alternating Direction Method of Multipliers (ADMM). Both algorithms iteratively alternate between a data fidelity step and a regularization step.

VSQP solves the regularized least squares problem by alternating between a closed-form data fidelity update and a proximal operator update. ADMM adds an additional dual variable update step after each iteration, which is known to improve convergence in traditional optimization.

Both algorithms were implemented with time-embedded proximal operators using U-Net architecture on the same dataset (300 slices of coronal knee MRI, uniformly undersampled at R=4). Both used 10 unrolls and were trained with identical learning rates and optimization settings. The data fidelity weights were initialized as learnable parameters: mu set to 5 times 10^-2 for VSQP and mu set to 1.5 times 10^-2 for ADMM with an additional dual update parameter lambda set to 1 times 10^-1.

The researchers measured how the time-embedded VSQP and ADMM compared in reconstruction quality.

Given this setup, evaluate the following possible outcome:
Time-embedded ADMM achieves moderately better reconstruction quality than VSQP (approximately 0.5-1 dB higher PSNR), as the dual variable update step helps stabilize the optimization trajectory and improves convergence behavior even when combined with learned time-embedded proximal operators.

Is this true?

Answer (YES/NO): NO